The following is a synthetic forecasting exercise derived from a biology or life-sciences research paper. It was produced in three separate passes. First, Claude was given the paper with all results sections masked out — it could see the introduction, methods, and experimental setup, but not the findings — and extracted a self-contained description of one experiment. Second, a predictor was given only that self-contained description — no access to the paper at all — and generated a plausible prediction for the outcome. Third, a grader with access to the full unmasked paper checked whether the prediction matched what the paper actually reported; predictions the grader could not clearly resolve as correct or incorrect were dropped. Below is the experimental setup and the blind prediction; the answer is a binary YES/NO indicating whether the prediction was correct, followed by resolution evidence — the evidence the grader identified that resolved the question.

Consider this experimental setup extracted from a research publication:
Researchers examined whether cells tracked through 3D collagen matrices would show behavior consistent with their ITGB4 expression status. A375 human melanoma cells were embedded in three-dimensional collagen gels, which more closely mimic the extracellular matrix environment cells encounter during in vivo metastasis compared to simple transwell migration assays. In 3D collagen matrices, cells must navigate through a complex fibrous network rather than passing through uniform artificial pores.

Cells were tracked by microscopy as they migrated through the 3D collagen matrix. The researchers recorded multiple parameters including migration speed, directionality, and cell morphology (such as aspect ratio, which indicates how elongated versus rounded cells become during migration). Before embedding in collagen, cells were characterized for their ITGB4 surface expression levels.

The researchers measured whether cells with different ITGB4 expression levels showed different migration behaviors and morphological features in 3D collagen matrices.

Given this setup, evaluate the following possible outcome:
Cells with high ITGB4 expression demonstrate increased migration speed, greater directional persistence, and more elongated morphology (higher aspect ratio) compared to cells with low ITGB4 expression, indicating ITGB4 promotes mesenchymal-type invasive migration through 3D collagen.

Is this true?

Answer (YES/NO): NO